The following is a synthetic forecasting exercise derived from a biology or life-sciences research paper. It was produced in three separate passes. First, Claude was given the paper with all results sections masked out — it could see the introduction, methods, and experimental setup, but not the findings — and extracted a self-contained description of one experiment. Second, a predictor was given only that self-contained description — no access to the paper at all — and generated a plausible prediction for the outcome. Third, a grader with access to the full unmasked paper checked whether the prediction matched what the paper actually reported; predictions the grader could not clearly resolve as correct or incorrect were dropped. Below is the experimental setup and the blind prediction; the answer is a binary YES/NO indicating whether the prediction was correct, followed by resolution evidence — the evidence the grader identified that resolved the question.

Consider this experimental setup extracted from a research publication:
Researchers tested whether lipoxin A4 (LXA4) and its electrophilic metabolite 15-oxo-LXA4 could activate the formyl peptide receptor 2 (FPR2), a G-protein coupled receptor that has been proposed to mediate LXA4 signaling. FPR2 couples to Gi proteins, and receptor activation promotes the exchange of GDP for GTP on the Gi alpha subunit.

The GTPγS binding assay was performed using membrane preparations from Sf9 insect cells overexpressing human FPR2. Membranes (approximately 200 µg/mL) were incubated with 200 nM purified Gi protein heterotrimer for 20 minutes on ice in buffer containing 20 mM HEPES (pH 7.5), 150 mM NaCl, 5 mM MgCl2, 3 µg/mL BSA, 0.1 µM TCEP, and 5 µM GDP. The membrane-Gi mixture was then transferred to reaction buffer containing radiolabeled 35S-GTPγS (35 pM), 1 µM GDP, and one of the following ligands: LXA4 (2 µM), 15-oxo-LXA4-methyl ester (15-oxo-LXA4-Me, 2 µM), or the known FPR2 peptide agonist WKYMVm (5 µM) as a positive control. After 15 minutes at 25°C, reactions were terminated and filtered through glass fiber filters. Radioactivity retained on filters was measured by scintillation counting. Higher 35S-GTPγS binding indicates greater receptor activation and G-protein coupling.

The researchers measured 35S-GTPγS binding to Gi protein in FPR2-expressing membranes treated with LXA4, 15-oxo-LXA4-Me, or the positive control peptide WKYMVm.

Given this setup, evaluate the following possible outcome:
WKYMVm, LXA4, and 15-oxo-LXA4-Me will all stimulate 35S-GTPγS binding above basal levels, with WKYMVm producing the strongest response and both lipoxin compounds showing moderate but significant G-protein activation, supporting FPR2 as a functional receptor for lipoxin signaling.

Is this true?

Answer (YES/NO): NO